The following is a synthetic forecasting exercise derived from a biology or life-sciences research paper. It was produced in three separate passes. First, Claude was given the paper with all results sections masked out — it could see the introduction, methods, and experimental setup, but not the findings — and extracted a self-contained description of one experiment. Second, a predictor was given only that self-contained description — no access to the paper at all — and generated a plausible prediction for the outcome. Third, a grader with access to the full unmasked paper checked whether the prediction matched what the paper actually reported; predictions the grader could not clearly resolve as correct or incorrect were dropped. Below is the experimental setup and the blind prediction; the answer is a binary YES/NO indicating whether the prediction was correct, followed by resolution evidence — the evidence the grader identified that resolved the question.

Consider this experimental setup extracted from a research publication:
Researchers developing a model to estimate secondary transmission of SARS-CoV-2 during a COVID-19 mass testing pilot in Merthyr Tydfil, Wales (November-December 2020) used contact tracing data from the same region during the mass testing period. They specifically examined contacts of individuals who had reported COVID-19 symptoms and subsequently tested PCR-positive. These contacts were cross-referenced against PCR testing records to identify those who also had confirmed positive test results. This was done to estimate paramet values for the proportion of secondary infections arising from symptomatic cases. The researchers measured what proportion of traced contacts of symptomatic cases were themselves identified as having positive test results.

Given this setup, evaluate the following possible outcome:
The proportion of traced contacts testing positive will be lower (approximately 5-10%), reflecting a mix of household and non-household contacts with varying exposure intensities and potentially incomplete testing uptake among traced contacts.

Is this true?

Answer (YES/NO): NO